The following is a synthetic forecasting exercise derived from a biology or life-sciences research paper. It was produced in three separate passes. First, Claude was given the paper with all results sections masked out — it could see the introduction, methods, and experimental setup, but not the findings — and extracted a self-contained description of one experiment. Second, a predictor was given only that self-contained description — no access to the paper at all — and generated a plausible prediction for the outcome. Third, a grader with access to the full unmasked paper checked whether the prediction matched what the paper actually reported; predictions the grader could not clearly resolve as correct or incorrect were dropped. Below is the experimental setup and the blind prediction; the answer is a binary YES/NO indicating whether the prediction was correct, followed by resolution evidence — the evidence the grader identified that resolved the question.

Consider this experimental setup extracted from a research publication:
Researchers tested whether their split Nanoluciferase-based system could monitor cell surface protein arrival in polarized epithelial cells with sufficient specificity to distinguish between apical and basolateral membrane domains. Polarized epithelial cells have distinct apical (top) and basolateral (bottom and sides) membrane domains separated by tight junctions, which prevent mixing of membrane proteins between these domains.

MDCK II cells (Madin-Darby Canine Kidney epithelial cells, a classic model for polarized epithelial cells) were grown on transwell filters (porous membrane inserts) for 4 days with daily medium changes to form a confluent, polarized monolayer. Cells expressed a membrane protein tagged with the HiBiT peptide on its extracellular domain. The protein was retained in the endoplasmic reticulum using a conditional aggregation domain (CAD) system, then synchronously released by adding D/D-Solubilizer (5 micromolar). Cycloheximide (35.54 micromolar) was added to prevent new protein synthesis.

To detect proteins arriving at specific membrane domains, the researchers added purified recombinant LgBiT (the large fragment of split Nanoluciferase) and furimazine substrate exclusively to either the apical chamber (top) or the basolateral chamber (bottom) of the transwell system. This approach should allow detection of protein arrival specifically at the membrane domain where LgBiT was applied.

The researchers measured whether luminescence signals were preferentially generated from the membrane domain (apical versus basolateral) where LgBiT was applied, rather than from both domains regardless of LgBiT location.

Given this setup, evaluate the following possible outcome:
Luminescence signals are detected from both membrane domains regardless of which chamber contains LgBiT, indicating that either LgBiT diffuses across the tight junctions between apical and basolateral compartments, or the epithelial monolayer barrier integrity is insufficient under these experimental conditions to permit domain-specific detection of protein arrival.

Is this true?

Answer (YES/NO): NO